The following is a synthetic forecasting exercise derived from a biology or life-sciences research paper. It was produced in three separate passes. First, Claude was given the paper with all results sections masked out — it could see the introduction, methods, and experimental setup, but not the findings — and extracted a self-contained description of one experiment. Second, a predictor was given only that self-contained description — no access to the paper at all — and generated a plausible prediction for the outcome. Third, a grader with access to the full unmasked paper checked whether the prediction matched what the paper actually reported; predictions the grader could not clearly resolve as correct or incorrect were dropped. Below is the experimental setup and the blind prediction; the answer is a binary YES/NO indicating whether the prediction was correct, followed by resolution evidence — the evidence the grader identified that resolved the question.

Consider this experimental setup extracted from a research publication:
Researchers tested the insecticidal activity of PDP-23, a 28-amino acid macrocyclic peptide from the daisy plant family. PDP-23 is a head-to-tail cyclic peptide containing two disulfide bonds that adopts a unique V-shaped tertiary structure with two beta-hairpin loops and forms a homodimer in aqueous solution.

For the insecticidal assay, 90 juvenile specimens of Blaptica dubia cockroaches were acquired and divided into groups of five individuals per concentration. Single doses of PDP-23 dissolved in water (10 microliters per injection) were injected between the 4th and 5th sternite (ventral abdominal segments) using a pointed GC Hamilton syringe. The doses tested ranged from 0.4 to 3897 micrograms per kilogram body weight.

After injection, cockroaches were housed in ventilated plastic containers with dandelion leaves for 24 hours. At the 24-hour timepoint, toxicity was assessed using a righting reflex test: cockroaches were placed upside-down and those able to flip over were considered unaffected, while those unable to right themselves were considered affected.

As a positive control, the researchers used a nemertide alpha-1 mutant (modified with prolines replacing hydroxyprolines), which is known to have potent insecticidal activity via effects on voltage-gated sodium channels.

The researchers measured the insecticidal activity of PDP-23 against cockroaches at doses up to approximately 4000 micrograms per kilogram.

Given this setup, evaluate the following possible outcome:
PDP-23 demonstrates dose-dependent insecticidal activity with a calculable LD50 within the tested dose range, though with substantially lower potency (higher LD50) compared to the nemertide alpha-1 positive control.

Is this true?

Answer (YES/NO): NO